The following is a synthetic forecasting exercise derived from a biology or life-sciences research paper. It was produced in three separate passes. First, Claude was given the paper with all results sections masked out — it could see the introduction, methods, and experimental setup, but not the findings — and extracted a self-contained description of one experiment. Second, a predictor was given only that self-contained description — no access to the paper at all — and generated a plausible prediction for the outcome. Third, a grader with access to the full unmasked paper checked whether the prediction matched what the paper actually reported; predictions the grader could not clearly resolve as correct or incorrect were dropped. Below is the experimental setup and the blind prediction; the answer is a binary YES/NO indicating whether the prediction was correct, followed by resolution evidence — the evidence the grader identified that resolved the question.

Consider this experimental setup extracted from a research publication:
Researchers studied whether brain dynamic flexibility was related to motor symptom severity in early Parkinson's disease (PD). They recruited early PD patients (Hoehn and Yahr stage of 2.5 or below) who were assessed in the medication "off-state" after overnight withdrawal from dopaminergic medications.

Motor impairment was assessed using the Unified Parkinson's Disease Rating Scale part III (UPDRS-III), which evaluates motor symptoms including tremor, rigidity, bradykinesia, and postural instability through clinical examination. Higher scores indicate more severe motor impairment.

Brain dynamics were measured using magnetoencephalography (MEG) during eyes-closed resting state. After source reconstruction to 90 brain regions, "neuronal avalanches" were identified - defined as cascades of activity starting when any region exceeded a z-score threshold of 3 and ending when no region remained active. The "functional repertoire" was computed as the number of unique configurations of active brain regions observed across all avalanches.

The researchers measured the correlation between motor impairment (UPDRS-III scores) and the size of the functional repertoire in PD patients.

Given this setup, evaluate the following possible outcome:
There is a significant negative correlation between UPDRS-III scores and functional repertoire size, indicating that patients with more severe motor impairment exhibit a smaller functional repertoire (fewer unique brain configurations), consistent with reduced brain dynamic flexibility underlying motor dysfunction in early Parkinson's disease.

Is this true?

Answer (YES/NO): YES